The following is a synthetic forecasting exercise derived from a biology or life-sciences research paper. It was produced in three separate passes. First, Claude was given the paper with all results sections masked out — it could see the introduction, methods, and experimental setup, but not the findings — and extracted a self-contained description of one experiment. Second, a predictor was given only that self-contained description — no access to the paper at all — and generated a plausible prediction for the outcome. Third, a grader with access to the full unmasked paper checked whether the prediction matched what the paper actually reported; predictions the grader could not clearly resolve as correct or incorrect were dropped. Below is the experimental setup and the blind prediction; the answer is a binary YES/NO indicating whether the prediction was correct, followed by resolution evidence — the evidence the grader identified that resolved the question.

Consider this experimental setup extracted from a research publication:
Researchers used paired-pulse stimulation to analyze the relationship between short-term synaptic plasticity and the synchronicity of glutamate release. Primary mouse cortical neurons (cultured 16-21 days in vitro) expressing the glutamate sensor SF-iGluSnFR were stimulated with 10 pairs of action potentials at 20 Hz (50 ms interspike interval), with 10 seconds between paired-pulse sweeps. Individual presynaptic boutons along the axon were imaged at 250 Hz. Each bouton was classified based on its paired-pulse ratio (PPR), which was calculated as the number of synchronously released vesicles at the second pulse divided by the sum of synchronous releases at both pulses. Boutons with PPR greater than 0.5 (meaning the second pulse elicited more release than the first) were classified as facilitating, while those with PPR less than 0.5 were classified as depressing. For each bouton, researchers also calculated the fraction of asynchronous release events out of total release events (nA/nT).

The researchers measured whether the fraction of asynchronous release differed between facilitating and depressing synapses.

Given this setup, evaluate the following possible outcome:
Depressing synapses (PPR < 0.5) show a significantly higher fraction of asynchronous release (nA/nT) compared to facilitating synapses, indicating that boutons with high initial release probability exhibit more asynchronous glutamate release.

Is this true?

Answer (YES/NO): NO